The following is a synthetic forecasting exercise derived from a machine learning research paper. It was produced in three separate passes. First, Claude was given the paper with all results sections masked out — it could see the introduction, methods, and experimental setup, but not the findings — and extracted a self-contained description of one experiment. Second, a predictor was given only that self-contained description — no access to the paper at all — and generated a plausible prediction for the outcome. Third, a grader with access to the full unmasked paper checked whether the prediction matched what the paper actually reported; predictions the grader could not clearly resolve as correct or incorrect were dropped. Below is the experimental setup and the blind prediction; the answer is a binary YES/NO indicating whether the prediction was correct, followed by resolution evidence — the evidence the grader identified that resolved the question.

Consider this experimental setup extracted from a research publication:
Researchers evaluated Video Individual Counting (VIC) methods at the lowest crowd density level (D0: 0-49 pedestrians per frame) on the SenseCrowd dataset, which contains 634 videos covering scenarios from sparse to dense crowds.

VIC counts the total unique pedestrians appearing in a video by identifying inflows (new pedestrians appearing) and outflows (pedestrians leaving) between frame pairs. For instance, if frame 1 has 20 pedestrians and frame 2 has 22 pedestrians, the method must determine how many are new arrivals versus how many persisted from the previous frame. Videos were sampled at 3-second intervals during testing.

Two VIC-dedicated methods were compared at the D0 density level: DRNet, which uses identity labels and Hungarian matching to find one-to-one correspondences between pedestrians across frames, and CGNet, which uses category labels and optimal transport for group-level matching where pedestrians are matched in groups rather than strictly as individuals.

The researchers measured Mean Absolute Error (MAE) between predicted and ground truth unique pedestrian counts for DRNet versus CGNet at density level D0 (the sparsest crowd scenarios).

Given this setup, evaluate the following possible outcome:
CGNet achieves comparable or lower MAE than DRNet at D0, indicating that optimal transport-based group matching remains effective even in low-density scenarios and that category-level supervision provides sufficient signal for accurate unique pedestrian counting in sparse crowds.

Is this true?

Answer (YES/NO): NO